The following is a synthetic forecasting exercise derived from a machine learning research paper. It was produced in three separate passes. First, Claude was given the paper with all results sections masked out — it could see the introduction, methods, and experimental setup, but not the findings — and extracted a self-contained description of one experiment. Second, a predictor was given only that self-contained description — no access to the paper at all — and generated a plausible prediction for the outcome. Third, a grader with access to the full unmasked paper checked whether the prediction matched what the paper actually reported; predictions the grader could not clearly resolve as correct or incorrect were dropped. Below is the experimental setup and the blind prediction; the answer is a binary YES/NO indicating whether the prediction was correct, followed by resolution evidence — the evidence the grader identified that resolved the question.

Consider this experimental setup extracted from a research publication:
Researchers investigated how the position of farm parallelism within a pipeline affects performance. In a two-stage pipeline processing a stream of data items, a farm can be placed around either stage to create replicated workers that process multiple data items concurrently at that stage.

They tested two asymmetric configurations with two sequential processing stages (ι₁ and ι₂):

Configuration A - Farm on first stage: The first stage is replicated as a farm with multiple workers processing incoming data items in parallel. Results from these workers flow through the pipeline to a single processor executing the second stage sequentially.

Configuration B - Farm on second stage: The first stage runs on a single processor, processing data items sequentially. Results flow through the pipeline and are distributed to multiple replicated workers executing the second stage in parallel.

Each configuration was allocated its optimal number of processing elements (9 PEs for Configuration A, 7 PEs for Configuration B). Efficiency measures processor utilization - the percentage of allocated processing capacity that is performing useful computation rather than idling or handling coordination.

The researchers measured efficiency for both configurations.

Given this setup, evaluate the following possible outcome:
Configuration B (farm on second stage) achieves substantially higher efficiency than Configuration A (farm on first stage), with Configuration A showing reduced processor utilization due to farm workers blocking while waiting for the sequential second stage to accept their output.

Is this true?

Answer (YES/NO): NO